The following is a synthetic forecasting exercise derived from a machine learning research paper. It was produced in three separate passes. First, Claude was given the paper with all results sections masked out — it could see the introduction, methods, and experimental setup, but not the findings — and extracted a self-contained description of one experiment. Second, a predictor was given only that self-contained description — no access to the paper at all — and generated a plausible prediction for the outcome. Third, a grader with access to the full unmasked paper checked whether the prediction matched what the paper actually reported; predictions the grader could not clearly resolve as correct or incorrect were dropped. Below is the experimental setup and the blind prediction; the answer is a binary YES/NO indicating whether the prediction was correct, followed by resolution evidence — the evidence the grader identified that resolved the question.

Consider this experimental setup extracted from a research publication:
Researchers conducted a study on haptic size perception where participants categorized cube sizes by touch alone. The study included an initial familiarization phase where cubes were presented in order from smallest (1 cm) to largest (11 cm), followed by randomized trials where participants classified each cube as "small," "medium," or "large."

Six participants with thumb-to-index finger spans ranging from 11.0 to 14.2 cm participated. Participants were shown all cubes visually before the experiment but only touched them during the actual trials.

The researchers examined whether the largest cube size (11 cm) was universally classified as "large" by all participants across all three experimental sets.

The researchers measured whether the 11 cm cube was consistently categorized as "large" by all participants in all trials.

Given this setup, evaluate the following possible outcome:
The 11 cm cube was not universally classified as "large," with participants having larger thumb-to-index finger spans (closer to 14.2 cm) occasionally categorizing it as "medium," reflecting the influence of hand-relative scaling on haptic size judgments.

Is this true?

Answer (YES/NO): NO